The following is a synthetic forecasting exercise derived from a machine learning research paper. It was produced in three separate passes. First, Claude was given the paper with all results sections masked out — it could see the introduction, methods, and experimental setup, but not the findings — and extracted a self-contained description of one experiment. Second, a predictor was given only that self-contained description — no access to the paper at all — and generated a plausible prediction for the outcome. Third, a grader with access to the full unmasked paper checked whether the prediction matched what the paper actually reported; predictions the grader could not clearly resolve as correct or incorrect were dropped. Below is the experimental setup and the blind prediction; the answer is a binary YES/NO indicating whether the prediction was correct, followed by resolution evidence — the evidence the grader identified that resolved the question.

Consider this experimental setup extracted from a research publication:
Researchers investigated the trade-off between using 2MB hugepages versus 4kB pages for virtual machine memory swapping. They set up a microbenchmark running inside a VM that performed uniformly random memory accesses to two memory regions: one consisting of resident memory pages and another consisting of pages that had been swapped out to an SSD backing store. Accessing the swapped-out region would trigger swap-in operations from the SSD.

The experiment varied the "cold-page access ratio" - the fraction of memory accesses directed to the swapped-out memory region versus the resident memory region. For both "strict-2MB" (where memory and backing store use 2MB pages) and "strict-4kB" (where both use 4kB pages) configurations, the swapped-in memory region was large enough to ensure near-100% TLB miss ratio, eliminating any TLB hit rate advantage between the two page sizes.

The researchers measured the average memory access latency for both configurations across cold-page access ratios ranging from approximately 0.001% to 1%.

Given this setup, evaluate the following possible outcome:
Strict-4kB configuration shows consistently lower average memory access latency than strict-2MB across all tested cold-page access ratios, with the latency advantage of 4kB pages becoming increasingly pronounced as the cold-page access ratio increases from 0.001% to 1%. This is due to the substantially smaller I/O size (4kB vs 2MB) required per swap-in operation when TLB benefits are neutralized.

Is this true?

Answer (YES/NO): NO